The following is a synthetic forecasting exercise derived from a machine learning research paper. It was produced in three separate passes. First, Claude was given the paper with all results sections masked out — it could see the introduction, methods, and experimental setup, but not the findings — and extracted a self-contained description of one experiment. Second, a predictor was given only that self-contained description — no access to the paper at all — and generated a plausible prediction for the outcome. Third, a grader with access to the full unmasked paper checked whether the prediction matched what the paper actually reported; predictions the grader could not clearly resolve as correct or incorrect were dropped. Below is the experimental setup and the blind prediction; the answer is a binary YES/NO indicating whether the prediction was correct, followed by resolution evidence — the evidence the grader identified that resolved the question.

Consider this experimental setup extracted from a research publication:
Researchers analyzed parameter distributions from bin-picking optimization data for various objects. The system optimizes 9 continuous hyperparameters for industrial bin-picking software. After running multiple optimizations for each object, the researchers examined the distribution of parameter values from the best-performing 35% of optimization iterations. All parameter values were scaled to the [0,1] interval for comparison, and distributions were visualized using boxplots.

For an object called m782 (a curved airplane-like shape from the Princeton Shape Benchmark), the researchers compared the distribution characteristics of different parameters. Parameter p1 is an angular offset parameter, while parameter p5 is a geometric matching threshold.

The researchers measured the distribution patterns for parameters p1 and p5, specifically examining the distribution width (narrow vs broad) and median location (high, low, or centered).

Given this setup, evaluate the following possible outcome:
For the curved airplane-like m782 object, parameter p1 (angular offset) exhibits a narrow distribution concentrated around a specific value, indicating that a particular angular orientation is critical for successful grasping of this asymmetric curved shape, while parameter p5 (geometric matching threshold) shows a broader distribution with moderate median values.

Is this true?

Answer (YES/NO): NO